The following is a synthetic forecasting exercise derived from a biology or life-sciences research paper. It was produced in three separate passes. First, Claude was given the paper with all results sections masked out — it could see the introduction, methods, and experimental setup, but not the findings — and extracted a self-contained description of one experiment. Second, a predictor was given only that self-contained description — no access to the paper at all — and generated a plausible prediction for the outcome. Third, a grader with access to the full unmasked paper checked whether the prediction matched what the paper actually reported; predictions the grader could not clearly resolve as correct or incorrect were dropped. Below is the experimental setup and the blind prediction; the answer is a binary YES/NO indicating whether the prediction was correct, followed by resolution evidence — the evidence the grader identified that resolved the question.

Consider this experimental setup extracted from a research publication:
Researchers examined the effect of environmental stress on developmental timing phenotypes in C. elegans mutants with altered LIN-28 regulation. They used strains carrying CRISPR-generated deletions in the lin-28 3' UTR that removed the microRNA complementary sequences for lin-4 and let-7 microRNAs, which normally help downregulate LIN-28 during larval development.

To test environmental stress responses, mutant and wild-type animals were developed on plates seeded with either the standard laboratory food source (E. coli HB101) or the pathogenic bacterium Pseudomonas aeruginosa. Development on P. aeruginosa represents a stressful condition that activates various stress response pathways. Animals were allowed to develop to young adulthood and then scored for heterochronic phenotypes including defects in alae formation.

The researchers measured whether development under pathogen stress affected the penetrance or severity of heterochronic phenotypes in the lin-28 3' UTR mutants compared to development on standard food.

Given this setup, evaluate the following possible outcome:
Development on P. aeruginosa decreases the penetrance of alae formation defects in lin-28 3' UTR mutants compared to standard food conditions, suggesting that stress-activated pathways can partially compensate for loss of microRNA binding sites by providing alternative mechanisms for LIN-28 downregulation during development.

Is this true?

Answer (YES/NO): NO